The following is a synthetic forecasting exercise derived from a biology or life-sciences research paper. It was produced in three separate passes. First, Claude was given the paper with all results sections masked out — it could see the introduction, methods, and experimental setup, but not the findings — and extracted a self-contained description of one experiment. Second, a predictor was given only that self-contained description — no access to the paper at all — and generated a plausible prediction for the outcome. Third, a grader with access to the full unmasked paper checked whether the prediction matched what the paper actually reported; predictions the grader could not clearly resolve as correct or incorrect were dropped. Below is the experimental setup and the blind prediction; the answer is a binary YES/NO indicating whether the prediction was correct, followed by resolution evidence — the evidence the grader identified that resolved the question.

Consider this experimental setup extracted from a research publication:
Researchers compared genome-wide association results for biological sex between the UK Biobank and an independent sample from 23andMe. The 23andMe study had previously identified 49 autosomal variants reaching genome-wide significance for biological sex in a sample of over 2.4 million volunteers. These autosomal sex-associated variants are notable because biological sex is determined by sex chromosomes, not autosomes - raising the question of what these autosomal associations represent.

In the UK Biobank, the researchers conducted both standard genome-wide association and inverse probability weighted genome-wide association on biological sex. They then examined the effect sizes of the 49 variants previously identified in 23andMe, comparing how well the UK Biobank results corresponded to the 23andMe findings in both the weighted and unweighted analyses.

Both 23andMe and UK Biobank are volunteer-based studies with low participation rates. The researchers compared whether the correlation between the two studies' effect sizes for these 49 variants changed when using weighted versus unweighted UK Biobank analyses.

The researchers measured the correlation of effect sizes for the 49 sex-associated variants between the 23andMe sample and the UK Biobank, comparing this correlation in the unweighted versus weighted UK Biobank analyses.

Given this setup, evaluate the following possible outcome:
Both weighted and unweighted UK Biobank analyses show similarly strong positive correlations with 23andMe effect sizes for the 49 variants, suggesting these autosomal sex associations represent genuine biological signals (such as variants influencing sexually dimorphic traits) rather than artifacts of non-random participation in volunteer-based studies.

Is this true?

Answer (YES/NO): NO